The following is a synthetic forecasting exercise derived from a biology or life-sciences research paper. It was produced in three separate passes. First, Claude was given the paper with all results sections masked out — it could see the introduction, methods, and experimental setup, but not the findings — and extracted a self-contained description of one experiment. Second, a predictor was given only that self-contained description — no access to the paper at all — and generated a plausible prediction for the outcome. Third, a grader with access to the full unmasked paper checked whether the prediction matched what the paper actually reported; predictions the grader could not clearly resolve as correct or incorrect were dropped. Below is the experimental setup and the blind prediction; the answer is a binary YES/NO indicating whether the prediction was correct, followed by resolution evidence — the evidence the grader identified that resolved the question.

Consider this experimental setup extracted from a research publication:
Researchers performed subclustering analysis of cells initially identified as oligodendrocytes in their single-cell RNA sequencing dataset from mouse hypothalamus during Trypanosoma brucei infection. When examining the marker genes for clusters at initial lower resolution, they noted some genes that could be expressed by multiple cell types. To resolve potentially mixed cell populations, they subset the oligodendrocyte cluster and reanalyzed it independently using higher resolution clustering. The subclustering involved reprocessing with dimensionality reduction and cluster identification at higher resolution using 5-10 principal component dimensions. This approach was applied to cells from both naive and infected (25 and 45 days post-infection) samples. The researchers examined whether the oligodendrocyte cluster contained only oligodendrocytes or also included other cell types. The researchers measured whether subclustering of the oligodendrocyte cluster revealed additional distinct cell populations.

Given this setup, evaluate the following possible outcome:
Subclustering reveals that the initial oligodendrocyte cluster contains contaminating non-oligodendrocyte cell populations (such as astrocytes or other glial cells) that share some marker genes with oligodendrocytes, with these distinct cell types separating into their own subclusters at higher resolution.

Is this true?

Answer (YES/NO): NO